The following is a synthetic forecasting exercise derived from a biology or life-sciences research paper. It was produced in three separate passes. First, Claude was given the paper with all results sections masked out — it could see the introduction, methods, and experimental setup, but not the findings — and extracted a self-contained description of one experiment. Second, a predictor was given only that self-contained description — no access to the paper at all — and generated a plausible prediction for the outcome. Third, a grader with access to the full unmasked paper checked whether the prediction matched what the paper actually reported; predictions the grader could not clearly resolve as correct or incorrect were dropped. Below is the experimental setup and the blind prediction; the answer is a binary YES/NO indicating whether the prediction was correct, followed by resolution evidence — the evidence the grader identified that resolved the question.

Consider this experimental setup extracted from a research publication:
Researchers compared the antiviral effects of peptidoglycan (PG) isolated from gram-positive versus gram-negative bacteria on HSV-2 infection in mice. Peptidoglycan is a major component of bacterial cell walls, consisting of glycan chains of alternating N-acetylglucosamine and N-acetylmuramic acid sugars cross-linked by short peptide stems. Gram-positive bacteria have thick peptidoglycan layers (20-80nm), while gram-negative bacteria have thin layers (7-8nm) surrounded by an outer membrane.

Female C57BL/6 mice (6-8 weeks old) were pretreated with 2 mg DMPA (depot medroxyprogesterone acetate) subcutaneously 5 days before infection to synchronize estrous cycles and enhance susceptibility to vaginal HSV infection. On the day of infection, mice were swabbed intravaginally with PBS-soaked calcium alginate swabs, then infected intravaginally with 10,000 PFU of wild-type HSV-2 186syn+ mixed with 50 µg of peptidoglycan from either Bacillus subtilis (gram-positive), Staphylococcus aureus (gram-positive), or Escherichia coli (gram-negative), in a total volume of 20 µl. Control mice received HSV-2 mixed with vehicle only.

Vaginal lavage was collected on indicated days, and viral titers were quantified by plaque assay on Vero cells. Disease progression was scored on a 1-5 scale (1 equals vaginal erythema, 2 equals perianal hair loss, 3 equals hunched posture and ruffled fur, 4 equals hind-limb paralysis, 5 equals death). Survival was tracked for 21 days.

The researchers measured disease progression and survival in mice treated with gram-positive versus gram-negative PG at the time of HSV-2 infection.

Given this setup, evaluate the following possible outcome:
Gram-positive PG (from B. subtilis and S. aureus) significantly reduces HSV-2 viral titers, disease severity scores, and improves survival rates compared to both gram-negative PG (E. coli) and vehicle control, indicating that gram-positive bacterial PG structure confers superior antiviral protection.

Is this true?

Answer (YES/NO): YES